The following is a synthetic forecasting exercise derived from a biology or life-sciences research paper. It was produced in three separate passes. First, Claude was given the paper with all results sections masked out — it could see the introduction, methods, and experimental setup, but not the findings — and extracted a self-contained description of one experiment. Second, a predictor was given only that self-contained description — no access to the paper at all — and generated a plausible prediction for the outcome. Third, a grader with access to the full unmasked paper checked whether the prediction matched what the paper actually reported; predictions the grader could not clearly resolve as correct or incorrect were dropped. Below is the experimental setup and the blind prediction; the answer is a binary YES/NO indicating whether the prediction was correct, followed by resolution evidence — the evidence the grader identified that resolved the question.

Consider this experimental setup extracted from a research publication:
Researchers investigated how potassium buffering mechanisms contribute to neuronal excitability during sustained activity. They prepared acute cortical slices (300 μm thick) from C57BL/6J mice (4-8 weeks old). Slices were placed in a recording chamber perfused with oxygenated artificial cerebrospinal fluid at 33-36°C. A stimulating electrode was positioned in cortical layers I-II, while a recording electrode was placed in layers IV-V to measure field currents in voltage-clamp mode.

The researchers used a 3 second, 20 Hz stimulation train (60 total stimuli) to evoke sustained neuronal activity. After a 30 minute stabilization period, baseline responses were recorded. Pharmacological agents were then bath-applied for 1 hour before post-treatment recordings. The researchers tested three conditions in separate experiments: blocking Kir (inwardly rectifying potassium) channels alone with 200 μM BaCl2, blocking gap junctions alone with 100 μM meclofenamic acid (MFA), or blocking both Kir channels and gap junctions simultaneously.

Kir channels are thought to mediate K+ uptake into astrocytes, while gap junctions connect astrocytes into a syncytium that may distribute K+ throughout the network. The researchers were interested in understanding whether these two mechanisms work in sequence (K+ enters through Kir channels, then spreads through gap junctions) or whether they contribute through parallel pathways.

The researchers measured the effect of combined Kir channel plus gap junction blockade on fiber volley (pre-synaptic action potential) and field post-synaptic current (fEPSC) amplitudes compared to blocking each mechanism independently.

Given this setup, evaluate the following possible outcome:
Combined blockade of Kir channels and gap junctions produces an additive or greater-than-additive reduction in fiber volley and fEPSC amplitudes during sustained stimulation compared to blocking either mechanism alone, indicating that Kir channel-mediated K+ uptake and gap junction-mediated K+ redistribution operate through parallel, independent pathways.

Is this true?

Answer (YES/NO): NO